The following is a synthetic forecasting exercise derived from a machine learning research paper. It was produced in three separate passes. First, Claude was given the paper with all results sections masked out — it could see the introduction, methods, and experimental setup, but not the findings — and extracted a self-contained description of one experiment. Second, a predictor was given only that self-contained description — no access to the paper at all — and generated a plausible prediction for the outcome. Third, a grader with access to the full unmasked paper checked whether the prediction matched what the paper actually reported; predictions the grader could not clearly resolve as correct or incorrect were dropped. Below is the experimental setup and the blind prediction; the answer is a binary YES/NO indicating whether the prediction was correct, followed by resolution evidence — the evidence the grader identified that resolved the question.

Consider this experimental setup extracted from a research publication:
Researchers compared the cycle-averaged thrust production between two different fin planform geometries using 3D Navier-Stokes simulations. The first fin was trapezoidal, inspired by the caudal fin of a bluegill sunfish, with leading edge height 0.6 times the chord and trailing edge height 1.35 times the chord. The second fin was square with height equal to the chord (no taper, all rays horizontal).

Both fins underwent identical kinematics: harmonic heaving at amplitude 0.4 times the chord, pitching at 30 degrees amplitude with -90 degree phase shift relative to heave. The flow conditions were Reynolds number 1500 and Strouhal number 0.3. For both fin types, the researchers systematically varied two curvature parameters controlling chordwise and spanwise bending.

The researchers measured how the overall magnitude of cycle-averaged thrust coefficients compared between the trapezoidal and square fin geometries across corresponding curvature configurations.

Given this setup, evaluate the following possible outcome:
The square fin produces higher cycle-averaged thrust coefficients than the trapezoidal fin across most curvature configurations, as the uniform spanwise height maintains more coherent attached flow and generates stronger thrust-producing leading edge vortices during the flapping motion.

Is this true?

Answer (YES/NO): NO